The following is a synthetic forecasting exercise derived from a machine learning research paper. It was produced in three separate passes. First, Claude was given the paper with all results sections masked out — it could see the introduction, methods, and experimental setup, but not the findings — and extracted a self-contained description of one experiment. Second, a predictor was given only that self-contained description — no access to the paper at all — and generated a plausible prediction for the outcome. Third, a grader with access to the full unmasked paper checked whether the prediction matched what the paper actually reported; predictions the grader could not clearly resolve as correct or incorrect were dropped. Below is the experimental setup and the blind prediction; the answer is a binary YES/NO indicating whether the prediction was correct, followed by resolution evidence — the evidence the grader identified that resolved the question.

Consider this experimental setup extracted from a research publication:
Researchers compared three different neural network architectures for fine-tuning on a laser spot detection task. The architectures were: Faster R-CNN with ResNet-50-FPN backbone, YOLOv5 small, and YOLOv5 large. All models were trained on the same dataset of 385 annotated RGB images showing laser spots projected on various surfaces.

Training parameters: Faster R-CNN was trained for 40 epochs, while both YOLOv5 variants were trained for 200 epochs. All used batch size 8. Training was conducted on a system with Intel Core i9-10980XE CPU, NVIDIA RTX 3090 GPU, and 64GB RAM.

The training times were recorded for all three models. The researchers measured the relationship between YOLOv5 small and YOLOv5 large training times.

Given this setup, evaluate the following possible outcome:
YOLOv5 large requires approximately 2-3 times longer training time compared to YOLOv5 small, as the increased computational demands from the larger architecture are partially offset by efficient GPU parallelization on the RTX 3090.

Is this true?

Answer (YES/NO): YES